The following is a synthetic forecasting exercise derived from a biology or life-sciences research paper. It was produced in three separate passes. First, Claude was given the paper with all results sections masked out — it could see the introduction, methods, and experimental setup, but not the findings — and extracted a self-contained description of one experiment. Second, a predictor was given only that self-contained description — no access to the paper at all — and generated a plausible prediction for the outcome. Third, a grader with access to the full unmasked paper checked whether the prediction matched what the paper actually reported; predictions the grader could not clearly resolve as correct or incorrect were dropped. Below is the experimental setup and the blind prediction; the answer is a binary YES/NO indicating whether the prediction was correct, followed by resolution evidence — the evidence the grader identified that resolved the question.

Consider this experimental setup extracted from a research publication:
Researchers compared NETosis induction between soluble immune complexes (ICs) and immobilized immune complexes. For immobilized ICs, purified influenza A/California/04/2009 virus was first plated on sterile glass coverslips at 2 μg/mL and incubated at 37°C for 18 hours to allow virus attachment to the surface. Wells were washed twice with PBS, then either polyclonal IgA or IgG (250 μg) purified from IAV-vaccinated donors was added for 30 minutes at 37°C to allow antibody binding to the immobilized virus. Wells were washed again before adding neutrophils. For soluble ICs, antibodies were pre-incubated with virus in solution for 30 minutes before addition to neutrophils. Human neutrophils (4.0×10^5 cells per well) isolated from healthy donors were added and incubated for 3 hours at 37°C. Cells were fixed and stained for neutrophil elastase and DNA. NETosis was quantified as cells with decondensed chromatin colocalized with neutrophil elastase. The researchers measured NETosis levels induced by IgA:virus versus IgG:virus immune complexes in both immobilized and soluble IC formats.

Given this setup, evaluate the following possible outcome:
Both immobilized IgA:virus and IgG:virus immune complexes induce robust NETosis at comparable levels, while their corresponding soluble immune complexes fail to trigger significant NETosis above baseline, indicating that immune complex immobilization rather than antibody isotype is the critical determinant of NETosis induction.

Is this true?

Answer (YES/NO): NO